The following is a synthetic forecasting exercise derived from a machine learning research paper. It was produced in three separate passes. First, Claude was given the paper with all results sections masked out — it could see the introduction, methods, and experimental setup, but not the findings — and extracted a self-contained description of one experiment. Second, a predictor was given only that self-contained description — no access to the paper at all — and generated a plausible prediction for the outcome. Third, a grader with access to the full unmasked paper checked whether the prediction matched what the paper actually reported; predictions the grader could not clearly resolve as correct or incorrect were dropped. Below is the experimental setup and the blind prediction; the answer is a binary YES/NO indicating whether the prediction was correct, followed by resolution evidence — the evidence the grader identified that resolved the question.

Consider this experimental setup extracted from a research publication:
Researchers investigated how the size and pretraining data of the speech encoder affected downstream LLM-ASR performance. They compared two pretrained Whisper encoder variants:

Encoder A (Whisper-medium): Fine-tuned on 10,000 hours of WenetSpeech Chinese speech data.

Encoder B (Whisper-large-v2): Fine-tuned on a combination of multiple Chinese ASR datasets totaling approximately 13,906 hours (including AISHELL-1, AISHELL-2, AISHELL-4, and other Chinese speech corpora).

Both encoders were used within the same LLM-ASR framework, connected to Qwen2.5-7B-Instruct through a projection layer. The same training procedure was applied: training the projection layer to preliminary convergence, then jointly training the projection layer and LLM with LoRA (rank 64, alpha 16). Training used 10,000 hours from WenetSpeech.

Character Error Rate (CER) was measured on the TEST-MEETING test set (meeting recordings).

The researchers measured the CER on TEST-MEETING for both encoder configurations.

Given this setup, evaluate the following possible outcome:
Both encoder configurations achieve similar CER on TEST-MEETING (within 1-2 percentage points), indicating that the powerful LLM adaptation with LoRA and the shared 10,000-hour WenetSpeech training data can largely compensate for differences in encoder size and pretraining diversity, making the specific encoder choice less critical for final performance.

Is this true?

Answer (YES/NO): NO